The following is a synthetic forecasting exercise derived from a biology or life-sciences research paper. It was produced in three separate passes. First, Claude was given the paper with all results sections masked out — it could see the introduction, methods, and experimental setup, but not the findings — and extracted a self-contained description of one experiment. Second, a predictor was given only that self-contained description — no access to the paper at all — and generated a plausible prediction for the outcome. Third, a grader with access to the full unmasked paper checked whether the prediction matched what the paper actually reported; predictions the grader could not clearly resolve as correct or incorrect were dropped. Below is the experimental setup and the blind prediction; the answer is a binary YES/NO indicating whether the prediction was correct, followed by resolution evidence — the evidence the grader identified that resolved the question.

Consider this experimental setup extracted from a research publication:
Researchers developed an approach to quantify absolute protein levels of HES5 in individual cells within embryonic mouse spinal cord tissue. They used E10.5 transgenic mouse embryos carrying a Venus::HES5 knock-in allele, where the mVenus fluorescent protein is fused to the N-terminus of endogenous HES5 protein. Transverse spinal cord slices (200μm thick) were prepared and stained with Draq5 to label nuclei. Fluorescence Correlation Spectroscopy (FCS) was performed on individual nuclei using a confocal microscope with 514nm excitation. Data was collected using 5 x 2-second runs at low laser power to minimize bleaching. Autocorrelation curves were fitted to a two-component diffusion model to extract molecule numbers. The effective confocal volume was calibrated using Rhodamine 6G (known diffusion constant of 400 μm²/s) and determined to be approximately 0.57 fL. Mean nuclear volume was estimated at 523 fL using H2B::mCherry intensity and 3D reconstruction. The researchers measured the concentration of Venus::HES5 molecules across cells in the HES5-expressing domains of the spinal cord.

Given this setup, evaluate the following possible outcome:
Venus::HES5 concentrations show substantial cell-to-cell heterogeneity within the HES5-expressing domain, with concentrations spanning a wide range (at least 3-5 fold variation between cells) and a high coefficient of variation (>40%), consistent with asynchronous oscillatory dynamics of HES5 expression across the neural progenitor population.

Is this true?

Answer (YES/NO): NO